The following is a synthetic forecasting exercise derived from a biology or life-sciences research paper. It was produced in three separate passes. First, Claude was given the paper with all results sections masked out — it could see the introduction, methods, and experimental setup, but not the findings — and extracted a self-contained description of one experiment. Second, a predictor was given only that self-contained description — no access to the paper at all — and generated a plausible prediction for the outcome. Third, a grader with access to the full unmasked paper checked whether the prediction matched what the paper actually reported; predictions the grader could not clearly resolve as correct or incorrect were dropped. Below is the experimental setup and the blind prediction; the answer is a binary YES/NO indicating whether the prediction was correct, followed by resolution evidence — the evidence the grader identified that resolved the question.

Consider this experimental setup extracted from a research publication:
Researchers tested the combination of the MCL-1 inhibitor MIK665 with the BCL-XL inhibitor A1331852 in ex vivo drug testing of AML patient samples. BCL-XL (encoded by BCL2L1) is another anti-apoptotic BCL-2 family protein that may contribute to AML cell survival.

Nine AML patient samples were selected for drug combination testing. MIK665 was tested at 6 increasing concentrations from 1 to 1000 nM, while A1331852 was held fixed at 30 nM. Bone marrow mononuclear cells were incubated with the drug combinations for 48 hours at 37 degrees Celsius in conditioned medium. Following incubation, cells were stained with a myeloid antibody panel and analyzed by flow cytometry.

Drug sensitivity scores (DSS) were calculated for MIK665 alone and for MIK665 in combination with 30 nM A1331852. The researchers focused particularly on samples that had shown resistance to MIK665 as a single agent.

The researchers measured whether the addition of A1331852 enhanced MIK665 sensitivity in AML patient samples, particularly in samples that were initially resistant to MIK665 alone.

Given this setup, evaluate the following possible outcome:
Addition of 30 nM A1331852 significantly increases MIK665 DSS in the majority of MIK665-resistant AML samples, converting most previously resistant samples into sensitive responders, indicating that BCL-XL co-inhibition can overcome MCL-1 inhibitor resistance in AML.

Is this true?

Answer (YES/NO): NO